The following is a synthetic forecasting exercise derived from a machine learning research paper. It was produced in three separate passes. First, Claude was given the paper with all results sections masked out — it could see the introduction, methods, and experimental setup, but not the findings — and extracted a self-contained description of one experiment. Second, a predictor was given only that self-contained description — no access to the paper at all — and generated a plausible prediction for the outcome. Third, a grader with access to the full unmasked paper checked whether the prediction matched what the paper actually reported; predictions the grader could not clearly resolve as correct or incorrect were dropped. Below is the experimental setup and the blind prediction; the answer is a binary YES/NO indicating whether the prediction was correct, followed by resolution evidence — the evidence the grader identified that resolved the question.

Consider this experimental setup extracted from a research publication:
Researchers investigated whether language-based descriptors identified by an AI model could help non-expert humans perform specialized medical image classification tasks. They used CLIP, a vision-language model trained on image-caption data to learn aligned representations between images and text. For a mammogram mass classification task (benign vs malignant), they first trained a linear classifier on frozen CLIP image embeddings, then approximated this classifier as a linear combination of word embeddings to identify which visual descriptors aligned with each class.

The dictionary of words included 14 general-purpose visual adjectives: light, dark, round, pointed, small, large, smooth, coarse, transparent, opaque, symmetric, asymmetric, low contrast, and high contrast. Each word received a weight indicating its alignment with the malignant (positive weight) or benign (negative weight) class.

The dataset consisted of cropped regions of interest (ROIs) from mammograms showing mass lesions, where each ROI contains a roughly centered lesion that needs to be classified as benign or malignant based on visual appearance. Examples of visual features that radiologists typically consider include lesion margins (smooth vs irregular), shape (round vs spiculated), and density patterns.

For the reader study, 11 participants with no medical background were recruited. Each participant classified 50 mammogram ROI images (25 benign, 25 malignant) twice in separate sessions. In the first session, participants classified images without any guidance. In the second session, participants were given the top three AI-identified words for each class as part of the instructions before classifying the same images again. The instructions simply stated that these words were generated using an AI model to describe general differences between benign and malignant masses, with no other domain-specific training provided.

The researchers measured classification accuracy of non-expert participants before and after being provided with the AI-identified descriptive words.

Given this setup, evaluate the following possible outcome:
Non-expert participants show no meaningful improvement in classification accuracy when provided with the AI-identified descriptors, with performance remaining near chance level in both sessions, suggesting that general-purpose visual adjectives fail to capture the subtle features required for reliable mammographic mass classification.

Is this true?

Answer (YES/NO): YES